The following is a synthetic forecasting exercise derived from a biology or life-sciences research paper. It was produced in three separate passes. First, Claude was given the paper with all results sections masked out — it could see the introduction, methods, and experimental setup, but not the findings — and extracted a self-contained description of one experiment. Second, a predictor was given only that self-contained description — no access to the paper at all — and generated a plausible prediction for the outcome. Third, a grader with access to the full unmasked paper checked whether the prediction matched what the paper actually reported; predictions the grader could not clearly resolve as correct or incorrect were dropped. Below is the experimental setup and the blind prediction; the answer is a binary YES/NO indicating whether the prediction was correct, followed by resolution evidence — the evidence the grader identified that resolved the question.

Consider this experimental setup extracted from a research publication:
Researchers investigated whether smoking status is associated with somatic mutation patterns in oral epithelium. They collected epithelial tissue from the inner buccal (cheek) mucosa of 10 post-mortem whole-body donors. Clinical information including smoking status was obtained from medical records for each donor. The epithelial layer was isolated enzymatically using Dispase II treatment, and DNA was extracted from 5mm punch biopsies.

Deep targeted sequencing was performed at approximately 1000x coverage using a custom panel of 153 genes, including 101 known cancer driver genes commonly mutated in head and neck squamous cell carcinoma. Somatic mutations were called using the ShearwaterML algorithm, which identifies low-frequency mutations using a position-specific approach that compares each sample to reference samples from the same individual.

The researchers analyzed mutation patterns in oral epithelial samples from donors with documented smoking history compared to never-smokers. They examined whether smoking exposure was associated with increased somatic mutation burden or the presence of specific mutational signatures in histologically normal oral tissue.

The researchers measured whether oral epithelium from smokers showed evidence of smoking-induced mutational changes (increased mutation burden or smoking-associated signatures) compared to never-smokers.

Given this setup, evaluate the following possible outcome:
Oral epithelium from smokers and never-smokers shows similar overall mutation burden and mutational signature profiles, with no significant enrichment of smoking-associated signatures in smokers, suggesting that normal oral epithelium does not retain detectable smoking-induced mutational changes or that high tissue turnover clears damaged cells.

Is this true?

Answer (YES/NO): NO